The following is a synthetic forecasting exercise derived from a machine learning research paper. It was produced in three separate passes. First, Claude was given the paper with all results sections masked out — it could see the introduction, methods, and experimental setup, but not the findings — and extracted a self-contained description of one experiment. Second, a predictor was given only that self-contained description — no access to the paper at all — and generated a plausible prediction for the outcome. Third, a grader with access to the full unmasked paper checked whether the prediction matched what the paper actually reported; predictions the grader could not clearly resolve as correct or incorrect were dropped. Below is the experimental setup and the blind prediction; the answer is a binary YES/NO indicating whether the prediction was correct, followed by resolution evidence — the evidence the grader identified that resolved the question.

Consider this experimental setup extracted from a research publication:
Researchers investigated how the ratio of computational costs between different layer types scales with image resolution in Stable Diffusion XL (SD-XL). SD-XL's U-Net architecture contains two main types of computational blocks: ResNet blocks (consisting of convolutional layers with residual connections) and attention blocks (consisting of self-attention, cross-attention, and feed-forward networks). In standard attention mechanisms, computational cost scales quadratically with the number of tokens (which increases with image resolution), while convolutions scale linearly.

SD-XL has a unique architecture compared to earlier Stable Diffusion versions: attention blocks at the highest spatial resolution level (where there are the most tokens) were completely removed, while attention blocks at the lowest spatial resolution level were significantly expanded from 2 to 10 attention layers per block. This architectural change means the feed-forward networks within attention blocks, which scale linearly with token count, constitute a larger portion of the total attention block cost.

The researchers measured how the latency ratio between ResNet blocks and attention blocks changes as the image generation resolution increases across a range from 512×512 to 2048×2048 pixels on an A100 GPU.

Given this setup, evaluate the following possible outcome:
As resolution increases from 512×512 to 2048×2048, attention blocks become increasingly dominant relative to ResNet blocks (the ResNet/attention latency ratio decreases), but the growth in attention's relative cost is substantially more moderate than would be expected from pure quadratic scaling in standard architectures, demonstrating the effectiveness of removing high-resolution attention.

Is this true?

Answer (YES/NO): NO